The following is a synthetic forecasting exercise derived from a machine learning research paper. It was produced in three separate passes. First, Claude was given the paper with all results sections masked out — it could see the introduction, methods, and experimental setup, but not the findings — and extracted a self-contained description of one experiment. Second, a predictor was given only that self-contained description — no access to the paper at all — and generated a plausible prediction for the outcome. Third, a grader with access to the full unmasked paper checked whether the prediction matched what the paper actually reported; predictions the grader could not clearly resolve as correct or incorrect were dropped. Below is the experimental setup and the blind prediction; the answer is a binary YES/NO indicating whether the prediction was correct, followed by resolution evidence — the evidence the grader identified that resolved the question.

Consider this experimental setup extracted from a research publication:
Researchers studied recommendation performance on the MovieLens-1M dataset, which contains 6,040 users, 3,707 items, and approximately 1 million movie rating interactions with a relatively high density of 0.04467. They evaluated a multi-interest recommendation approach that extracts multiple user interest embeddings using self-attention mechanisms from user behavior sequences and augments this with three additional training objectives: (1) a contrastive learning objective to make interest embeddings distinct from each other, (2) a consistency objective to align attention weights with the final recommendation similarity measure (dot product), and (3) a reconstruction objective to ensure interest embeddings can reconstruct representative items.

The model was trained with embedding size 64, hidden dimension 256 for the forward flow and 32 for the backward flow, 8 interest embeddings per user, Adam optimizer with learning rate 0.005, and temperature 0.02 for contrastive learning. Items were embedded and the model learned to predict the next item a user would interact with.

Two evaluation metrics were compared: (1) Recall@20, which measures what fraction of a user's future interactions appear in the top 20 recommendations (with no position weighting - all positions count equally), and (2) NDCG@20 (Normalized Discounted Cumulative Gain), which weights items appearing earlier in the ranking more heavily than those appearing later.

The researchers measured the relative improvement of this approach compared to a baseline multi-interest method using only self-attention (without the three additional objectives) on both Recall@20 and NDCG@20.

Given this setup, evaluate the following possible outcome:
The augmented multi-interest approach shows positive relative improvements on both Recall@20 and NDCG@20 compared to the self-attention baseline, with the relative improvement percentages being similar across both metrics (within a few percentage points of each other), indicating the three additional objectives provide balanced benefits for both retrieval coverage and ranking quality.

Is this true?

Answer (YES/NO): NO